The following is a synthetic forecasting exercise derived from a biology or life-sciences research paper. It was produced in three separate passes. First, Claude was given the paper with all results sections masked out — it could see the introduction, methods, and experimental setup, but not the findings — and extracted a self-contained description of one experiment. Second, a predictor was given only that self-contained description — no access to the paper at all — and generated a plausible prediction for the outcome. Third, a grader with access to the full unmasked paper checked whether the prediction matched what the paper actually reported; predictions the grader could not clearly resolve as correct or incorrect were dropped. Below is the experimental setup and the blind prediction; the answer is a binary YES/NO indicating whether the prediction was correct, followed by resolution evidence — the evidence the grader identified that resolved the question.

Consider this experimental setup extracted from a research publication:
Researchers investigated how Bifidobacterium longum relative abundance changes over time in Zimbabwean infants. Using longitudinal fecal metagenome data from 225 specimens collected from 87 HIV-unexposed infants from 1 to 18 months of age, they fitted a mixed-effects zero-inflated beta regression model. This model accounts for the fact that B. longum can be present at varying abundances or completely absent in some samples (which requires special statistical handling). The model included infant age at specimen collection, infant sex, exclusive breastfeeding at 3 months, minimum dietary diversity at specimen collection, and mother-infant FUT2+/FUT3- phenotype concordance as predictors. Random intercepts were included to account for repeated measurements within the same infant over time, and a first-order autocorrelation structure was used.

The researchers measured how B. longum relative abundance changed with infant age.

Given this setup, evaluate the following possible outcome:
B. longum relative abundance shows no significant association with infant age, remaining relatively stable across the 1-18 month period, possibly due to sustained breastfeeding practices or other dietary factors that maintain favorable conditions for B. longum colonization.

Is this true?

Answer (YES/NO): NO